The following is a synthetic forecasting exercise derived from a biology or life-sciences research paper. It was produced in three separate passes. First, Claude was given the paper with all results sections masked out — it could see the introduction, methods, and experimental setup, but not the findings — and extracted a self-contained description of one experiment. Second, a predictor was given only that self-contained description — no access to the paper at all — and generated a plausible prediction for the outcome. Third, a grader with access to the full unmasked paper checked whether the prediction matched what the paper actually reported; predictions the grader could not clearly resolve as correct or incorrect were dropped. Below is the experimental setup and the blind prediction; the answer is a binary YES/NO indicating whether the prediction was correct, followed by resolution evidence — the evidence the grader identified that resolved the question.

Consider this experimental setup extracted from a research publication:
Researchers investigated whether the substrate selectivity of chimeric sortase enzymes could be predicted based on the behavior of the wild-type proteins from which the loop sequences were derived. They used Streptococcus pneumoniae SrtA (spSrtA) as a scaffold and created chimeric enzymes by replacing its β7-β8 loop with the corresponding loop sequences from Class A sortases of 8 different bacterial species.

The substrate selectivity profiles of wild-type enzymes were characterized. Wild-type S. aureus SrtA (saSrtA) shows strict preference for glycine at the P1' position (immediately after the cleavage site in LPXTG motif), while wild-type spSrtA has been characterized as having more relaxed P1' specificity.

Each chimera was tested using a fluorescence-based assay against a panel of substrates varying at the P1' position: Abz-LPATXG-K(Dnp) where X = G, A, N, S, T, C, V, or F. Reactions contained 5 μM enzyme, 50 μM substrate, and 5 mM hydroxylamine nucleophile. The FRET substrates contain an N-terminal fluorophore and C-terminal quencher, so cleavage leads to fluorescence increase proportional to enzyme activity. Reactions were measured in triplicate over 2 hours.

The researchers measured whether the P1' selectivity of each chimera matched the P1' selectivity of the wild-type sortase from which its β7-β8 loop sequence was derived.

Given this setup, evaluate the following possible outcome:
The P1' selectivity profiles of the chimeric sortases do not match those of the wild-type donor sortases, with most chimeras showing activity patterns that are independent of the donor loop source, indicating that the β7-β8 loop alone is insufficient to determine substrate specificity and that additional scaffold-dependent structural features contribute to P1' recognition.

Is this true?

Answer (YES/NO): NO